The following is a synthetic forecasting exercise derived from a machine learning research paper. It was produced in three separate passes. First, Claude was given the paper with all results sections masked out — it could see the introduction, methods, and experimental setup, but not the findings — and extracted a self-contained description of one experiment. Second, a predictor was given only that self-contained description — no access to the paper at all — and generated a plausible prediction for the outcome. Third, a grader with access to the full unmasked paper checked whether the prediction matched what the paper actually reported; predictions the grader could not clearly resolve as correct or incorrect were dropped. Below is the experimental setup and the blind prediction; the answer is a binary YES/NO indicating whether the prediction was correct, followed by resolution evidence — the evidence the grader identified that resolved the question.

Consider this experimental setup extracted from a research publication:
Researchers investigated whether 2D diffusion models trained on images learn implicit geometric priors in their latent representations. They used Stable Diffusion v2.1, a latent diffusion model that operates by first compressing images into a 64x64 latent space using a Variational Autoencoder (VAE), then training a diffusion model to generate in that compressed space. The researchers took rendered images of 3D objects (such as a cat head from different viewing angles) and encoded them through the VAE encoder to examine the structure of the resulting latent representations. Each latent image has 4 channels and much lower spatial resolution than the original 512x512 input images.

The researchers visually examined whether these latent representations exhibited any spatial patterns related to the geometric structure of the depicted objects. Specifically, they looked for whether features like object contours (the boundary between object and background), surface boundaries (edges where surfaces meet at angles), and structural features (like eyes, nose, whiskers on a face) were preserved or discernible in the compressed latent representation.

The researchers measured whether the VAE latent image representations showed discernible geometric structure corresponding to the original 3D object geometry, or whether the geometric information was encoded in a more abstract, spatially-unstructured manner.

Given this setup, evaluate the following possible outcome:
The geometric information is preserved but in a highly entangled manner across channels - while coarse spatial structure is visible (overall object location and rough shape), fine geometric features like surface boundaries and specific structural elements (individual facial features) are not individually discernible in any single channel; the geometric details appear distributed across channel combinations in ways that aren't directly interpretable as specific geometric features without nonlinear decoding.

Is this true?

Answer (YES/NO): NO